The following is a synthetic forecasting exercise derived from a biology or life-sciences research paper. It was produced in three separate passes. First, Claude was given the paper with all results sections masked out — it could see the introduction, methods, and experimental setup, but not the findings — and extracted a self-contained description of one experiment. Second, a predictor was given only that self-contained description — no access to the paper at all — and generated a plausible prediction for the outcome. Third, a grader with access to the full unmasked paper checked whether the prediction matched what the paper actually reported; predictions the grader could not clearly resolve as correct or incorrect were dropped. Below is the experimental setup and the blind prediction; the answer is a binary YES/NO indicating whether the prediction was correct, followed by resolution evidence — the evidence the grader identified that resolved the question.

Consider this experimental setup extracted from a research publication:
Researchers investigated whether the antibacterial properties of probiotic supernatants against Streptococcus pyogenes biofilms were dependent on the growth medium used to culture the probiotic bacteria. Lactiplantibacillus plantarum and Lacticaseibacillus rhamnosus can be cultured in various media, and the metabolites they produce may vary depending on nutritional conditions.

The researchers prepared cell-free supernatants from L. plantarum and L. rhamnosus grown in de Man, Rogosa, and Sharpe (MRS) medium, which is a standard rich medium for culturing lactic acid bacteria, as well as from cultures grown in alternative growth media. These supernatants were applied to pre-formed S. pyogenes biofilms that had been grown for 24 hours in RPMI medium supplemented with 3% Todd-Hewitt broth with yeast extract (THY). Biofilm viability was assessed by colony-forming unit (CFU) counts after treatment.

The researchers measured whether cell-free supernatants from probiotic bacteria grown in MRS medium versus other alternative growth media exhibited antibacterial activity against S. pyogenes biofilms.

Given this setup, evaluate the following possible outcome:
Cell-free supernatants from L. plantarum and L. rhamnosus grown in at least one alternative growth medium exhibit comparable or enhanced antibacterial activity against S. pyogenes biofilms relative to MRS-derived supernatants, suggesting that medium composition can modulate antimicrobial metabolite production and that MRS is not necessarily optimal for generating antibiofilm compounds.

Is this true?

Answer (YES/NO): NO